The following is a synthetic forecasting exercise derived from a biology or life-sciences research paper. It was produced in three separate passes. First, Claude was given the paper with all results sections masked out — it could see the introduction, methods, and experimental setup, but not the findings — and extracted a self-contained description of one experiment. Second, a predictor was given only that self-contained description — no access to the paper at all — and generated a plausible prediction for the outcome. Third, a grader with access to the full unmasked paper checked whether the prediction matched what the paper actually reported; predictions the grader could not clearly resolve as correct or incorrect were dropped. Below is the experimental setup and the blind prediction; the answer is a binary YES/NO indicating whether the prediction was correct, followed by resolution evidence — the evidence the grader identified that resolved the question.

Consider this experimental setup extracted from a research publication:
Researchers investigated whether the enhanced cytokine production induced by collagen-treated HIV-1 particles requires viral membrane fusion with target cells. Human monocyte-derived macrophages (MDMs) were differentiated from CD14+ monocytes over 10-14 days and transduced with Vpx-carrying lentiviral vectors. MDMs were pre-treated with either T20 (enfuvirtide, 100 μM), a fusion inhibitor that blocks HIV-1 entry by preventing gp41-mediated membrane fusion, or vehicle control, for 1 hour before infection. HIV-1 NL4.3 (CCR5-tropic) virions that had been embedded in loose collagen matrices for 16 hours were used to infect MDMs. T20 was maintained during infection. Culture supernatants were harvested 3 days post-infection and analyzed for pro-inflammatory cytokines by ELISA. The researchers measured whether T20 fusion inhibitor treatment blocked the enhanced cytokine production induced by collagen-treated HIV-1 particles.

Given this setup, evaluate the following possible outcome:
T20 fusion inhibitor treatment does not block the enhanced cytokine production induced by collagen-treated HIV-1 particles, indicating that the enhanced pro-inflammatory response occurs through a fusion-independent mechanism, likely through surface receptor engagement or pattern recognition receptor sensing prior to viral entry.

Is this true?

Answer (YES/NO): YES